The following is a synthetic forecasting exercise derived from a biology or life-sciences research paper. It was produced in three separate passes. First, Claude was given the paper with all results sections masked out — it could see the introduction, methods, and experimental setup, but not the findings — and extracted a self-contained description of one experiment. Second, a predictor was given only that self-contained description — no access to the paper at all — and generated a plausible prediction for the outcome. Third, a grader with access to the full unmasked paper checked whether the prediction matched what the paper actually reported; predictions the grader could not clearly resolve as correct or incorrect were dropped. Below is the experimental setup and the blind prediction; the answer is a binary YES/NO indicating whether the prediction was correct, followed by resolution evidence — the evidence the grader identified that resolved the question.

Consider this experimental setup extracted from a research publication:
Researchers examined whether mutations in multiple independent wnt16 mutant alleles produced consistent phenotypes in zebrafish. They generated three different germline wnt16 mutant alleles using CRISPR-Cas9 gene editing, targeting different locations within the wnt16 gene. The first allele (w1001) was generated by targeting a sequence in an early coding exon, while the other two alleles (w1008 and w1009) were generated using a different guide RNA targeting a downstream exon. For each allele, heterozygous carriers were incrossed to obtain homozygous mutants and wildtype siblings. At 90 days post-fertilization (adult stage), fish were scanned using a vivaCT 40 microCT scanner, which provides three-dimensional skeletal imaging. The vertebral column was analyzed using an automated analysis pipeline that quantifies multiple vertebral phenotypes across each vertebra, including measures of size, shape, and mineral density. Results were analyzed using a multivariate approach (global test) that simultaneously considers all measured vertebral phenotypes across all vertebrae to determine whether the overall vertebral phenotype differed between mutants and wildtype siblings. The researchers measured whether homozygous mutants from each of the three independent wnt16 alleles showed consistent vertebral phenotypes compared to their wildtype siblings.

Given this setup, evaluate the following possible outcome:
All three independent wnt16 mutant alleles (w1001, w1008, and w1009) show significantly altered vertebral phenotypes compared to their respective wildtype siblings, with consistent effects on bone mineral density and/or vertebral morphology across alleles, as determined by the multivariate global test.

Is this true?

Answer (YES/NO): YES